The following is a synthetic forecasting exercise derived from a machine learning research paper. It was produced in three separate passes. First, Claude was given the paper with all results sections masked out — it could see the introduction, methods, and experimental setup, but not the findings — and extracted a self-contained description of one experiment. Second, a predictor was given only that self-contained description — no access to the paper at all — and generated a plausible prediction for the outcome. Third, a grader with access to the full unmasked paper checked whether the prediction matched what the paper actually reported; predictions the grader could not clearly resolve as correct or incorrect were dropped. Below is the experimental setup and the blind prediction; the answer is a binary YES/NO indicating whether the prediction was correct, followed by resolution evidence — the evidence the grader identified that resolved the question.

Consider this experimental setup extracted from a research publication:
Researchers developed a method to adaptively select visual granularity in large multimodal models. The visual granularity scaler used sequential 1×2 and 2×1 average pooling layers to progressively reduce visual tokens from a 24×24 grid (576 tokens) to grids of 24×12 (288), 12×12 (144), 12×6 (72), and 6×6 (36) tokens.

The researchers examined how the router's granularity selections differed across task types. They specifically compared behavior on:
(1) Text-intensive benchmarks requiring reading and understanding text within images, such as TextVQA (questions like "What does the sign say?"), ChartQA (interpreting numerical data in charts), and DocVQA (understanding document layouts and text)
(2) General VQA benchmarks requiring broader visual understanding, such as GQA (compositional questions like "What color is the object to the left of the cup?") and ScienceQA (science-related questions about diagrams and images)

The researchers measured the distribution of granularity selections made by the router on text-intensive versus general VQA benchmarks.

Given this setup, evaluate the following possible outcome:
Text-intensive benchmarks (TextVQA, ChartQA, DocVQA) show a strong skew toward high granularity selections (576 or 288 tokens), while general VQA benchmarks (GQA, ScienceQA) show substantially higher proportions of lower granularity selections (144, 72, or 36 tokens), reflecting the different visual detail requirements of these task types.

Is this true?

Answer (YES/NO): NO